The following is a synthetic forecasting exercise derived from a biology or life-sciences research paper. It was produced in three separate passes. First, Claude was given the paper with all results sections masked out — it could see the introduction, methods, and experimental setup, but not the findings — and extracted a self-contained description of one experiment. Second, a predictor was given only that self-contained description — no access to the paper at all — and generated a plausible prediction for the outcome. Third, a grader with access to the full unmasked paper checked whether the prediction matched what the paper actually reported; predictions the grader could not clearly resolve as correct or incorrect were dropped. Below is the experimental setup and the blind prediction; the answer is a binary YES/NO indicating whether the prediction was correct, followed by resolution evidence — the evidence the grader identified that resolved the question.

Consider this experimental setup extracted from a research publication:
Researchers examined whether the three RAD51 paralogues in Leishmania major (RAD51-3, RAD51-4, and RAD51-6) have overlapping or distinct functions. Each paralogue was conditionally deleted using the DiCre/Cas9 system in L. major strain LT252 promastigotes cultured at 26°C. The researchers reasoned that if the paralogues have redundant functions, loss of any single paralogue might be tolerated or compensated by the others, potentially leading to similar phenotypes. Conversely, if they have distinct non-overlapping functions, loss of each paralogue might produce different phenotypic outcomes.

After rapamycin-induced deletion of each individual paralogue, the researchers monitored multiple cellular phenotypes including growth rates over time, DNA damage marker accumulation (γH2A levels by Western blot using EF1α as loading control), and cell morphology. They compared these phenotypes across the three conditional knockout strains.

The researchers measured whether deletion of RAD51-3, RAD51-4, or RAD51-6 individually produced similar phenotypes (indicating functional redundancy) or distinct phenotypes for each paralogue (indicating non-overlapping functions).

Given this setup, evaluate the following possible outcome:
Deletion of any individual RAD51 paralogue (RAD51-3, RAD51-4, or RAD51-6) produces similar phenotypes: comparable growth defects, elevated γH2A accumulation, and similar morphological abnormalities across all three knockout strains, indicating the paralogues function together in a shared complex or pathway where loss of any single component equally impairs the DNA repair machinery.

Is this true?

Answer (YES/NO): NO